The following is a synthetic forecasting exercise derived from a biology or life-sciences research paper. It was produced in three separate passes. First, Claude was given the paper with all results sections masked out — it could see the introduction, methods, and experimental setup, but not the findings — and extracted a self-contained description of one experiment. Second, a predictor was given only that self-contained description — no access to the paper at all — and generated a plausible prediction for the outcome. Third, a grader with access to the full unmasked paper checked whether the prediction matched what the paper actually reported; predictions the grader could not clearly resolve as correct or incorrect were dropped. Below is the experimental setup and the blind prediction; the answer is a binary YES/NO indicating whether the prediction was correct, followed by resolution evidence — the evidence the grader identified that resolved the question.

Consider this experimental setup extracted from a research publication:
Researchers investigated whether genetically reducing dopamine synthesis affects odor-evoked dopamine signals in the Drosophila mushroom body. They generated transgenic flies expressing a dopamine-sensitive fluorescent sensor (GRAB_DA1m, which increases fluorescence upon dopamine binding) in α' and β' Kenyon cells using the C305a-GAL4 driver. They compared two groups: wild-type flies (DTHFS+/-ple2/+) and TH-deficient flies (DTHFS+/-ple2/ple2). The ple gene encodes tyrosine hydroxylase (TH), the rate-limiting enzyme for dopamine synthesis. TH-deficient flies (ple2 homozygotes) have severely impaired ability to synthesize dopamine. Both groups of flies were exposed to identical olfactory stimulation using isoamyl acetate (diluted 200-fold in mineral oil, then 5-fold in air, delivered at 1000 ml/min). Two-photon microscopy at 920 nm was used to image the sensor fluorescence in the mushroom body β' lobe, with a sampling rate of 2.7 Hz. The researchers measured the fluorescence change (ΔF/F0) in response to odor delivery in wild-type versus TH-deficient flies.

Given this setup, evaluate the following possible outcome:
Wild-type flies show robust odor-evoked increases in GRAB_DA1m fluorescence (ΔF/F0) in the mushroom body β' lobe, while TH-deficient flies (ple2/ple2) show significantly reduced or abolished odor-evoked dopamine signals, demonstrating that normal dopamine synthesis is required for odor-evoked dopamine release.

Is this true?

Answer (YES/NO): YES